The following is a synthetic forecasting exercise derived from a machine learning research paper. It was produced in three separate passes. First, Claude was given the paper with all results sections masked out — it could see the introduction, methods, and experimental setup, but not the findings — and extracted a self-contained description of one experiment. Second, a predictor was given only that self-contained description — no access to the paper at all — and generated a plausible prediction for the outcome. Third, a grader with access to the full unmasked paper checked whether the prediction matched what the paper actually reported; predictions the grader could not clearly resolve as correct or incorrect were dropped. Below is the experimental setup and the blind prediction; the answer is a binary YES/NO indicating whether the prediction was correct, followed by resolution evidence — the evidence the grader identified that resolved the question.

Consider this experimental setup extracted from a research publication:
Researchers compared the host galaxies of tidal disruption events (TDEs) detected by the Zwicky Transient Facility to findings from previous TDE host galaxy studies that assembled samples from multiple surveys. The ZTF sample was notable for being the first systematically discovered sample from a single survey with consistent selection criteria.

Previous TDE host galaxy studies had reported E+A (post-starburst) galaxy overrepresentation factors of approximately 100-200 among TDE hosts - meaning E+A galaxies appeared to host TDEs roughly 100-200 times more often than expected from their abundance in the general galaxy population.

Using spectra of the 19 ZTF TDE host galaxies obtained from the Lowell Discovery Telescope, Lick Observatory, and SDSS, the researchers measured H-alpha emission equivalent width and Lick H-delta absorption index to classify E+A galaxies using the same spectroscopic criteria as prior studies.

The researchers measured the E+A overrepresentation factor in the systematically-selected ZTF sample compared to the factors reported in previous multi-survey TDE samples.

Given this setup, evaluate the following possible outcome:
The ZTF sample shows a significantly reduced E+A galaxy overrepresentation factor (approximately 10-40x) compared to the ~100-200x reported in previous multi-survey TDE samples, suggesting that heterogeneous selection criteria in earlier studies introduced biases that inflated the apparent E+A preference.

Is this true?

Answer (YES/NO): YES